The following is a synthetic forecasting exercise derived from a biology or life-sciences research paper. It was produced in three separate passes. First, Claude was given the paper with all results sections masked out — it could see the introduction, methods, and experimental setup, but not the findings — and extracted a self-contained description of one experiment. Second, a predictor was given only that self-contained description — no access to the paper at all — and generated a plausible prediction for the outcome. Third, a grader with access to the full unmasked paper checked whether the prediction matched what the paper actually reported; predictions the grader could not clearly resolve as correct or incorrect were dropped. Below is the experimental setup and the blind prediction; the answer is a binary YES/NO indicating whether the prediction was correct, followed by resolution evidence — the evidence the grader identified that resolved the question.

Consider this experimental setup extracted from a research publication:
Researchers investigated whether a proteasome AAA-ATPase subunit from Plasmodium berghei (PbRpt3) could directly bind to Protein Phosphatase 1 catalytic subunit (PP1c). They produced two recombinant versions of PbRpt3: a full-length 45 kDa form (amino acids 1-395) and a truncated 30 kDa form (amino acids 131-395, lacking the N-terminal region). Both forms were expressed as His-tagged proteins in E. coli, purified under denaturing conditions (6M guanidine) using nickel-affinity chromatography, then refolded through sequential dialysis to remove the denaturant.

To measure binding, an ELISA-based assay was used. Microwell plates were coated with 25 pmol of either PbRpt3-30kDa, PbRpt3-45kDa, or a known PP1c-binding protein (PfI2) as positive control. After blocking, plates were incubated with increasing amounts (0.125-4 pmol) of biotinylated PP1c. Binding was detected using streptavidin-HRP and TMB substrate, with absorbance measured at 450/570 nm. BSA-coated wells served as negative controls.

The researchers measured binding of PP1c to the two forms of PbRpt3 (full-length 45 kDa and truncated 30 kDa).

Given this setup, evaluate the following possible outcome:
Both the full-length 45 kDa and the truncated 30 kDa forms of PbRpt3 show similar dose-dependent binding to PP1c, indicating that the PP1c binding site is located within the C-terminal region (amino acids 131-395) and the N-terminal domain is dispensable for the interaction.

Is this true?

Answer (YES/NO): YES